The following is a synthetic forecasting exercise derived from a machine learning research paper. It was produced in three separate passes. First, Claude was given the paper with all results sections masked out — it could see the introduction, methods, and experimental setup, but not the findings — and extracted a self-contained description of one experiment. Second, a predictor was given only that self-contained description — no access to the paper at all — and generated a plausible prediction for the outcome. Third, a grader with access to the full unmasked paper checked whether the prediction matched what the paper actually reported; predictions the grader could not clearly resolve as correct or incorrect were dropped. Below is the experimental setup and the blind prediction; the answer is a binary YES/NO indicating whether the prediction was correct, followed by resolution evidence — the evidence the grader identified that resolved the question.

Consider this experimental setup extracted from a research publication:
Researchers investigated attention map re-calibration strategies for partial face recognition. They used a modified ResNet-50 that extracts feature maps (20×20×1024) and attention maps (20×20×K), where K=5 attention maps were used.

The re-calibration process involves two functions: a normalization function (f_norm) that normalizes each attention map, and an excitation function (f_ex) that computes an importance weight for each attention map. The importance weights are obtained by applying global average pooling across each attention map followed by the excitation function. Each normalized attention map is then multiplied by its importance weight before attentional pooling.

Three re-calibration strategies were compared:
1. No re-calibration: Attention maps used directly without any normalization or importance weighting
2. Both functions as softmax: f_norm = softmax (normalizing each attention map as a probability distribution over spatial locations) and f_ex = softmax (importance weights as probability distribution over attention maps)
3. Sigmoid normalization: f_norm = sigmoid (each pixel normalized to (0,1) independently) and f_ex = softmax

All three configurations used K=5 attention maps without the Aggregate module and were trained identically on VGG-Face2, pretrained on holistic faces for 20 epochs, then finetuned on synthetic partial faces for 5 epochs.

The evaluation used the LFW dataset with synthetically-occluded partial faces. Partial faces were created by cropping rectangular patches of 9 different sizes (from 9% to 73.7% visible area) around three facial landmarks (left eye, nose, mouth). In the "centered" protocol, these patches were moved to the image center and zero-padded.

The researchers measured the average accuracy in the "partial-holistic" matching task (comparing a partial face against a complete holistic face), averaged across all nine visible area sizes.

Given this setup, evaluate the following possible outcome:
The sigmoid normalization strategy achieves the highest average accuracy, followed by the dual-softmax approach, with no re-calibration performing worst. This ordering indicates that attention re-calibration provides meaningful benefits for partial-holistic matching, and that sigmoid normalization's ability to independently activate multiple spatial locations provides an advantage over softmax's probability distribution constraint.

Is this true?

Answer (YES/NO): YES